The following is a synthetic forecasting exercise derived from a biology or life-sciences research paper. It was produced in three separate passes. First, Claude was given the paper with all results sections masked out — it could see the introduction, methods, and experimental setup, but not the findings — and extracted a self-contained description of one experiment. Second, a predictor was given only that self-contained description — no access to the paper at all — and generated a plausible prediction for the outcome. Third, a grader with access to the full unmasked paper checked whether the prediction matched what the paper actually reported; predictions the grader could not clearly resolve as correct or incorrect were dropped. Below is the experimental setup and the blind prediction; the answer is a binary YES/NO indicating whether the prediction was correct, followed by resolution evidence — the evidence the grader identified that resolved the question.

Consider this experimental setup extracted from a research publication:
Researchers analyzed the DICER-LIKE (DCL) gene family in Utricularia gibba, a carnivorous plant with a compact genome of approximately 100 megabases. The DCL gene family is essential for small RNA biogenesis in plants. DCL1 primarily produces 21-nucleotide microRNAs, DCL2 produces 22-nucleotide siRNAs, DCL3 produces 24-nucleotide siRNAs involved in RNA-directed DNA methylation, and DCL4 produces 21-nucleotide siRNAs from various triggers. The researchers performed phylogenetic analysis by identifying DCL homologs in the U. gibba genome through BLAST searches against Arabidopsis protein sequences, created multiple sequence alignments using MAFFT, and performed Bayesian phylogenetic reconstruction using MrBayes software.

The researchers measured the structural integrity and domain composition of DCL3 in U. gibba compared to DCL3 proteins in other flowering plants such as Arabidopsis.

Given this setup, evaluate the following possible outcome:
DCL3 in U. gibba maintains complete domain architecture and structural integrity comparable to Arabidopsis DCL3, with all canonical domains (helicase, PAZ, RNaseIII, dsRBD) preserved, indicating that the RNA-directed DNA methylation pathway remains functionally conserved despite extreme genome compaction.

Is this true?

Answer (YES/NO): NO